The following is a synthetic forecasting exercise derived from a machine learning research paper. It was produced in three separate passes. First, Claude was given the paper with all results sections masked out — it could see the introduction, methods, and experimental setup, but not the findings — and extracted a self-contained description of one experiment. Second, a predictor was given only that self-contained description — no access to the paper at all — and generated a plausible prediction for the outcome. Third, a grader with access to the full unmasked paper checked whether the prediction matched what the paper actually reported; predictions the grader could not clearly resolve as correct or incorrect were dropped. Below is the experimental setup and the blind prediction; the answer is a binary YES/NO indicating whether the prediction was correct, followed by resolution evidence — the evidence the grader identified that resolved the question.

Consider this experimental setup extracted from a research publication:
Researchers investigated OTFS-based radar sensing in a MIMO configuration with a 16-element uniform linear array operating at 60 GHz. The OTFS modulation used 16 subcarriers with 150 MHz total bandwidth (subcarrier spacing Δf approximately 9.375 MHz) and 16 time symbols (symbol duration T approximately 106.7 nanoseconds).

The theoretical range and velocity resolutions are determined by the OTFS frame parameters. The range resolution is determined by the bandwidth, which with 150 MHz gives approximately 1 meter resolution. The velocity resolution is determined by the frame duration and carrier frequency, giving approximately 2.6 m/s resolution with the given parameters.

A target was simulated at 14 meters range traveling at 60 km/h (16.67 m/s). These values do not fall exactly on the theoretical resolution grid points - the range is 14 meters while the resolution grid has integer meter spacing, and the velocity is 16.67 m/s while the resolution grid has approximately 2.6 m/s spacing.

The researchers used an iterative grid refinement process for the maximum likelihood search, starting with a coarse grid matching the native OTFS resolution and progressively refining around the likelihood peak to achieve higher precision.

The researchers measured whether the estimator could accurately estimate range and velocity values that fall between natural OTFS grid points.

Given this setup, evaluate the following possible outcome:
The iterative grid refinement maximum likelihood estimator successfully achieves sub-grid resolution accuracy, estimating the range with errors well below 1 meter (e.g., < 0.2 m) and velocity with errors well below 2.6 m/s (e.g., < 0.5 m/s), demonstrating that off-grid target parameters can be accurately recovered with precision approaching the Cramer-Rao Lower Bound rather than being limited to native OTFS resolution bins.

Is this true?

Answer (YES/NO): YES